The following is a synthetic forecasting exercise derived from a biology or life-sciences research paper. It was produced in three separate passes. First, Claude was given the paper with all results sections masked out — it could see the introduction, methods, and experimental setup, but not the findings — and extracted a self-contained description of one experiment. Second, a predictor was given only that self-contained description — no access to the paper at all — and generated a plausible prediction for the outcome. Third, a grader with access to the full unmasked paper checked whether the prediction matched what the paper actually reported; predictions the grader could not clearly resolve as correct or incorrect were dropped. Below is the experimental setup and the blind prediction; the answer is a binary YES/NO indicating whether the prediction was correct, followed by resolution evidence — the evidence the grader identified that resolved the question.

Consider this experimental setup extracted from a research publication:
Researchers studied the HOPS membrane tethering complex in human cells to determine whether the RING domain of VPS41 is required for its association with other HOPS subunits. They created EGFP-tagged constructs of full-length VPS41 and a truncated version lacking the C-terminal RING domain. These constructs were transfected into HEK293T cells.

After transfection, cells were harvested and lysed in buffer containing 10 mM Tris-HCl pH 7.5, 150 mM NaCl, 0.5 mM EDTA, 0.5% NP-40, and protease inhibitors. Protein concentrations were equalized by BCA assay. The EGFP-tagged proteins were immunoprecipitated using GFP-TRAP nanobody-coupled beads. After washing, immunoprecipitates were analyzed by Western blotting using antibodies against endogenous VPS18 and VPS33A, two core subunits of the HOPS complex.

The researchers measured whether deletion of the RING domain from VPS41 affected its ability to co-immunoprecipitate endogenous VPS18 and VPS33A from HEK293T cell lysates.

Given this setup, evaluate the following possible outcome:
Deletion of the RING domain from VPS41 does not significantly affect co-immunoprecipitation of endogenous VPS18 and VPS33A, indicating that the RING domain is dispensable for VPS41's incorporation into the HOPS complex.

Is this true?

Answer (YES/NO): NO